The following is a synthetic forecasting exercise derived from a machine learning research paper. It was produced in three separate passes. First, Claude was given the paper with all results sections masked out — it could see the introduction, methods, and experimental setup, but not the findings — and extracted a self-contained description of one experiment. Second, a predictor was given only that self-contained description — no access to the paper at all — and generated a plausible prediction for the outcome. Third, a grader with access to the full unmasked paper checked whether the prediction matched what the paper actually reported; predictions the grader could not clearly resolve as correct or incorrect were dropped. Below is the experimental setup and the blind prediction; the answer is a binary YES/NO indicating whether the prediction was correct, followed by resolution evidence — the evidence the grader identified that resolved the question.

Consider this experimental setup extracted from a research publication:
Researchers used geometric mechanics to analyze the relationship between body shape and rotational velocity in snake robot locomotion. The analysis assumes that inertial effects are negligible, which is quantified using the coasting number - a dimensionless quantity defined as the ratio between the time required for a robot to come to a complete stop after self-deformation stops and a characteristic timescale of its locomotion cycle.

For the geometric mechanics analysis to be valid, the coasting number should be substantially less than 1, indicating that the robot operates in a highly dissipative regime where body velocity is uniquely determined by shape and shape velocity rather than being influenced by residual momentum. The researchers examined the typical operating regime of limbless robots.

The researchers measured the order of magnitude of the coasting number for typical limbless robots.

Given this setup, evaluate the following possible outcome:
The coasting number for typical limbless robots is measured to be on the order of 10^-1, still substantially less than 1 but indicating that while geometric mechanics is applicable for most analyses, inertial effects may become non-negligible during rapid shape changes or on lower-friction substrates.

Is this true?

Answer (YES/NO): NO